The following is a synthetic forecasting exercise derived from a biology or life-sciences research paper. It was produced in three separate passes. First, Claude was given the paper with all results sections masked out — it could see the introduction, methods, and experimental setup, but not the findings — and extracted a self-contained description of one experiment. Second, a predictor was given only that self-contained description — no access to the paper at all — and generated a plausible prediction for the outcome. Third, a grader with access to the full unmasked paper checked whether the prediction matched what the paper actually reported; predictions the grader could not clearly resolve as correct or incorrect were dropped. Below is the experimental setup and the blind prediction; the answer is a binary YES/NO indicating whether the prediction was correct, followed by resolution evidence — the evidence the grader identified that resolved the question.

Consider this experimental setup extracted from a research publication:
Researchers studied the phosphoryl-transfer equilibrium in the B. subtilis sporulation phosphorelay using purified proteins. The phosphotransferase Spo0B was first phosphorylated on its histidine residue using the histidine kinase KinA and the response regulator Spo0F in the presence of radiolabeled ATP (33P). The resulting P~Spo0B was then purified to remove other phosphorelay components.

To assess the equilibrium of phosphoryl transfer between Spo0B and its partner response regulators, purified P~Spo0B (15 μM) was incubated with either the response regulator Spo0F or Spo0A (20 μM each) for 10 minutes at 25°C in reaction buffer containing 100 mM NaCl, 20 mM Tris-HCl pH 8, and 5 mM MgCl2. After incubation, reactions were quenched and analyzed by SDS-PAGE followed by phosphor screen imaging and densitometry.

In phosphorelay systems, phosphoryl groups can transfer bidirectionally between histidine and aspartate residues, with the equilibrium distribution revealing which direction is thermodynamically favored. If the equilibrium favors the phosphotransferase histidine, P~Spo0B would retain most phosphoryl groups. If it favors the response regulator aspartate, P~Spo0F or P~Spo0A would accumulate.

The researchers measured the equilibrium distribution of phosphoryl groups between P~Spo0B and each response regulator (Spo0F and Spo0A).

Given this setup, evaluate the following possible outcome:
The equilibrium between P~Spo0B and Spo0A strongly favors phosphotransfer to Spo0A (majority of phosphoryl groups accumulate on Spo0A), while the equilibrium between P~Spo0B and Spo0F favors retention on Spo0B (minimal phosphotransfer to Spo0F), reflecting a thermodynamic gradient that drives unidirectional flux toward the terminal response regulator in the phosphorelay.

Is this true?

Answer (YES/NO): YES